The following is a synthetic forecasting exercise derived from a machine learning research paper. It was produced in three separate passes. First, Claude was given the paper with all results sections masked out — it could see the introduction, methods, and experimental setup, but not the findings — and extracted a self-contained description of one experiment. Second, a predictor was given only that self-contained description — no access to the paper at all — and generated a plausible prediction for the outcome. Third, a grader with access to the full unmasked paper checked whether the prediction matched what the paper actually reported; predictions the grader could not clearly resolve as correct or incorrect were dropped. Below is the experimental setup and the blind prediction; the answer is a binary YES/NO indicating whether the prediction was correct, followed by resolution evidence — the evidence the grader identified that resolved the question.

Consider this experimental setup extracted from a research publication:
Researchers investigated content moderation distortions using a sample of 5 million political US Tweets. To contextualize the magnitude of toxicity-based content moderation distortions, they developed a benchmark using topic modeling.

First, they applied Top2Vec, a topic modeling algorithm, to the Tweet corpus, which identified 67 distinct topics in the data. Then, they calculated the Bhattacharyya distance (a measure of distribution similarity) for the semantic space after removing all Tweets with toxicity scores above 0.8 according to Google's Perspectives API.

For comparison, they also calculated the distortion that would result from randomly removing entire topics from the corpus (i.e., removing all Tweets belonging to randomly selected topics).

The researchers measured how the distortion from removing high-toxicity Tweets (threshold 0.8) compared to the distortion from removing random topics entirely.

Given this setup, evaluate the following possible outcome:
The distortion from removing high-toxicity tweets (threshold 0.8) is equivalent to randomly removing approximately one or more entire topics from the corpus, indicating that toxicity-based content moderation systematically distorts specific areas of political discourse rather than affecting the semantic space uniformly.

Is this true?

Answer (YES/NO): YES